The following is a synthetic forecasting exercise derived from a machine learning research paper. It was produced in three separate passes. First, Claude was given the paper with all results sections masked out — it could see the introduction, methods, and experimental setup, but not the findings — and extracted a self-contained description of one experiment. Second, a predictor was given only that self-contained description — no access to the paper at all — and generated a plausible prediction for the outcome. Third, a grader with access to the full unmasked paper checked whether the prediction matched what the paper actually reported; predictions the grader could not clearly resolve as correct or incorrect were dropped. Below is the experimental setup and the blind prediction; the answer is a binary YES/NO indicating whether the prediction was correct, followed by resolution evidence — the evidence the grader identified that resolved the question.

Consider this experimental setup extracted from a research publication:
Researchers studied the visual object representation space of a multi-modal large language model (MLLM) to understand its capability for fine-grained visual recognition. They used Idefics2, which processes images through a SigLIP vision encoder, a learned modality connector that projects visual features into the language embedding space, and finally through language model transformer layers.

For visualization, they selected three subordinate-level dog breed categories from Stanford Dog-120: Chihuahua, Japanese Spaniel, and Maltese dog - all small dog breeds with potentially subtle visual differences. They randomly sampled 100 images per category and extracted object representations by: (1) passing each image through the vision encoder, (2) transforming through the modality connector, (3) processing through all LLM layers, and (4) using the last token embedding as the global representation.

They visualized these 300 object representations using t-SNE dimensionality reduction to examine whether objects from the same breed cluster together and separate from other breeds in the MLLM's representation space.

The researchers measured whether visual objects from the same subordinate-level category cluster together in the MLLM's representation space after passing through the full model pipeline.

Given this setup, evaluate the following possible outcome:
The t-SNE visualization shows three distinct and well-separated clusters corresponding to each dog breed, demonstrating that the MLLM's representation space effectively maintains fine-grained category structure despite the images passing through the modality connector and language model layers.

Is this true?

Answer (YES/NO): YES